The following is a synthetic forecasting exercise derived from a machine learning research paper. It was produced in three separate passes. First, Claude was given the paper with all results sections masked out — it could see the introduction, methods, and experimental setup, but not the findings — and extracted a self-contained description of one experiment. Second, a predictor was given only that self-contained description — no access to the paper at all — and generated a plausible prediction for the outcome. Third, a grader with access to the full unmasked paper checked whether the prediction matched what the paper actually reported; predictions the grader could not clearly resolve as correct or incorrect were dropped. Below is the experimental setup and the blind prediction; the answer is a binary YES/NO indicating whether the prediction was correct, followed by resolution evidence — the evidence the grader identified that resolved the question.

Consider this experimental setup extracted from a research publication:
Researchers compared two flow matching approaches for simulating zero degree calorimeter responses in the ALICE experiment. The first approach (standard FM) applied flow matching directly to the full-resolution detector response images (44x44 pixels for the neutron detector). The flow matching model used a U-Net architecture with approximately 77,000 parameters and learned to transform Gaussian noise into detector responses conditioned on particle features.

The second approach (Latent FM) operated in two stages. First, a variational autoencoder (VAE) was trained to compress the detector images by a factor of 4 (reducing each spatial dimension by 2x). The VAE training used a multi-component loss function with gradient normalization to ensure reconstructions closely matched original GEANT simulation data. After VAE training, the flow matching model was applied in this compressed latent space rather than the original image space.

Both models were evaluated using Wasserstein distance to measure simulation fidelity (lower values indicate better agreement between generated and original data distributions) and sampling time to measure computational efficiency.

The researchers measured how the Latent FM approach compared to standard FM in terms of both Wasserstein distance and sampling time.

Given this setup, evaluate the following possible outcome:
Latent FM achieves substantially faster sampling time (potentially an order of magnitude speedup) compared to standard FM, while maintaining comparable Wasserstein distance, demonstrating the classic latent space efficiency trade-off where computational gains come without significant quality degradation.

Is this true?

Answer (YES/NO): NO